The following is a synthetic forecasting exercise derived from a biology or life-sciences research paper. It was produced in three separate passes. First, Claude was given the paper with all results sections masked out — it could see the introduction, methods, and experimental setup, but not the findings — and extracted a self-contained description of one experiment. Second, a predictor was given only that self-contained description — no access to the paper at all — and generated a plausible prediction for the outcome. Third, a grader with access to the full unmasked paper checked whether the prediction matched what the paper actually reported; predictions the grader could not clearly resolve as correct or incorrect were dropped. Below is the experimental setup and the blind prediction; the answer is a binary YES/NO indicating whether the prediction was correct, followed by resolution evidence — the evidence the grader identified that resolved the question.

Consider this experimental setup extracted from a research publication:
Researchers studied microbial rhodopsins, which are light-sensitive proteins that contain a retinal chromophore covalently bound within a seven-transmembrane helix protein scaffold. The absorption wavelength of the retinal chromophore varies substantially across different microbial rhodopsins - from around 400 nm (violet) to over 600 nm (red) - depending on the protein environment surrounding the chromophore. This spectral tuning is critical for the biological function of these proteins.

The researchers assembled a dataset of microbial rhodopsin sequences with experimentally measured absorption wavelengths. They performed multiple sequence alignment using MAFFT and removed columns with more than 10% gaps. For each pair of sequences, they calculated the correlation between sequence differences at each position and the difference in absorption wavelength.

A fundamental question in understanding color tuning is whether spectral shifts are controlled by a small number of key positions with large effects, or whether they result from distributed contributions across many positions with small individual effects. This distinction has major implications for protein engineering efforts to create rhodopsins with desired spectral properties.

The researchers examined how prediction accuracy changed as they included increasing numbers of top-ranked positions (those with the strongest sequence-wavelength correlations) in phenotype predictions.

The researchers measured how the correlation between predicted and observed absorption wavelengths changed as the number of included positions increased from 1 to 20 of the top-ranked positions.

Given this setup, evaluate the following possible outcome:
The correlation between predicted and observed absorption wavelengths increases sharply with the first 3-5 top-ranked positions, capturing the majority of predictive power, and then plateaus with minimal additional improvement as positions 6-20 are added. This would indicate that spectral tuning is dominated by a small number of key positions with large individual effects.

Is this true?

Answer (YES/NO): NO